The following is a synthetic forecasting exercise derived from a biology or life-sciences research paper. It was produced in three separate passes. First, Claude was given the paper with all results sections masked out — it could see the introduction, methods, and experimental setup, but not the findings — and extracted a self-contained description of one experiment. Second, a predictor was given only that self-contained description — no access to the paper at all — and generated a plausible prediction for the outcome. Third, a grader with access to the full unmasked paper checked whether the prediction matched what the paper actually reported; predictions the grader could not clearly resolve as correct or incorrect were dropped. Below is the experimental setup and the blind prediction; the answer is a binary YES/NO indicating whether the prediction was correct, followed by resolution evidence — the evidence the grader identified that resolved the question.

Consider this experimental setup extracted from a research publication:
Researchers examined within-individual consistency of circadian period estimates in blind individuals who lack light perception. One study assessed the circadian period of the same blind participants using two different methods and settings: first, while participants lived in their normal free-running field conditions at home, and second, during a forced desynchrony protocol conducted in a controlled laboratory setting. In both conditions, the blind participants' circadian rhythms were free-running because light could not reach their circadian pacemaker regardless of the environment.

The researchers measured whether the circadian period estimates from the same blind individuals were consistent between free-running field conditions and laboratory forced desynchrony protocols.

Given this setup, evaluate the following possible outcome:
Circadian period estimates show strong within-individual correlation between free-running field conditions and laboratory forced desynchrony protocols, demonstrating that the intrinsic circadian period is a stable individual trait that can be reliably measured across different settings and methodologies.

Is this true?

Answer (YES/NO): YES